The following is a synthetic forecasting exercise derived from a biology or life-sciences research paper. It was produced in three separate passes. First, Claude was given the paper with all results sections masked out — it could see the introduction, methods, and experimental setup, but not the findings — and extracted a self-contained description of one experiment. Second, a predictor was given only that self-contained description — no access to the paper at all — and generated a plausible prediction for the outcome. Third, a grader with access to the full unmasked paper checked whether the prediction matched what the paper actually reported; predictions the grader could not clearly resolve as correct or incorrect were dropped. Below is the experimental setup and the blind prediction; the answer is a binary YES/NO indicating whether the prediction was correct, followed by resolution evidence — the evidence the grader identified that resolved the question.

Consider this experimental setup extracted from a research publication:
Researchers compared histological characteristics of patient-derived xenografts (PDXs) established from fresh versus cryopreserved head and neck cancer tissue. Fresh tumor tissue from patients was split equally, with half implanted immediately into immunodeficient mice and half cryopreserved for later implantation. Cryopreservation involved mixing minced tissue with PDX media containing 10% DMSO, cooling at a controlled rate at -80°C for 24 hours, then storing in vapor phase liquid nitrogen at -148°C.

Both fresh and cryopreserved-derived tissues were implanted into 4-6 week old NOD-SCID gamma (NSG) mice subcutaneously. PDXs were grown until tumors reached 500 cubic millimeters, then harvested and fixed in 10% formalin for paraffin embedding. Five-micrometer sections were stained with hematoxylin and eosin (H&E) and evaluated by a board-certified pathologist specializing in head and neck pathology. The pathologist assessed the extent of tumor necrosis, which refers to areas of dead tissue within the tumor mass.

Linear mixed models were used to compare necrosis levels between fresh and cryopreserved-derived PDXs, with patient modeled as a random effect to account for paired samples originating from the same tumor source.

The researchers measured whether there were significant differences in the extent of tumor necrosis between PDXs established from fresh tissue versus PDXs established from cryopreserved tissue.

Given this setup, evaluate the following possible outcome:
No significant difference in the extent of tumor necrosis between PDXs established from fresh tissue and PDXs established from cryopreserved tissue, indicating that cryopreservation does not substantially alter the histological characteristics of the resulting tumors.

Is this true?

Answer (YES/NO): YES